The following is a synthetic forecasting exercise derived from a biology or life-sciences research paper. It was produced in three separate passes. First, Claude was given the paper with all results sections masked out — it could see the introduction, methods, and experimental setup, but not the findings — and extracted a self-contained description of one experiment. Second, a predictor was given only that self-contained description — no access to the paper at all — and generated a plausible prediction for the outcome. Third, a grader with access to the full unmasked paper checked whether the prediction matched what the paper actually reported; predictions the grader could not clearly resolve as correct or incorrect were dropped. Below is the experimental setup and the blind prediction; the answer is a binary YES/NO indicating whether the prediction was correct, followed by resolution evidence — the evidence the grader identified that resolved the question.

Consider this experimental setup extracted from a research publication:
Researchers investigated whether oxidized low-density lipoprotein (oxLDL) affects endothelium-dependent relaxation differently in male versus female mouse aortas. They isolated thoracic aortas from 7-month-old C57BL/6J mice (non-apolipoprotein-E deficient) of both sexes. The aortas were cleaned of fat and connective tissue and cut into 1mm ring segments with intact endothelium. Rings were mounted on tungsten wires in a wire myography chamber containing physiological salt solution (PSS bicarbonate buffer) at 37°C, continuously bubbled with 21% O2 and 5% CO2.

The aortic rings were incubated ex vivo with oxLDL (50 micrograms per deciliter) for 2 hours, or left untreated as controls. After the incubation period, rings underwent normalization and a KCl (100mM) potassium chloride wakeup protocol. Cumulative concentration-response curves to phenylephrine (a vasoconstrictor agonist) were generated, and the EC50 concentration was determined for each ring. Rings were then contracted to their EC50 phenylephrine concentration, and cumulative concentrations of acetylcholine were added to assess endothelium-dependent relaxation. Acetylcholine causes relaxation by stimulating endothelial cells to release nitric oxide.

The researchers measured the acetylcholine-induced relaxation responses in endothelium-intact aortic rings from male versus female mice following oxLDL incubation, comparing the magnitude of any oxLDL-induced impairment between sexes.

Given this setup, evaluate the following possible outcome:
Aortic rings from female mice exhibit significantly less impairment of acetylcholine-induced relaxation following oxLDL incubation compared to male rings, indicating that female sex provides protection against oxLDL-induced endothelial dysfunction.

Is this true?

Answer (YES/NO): NO